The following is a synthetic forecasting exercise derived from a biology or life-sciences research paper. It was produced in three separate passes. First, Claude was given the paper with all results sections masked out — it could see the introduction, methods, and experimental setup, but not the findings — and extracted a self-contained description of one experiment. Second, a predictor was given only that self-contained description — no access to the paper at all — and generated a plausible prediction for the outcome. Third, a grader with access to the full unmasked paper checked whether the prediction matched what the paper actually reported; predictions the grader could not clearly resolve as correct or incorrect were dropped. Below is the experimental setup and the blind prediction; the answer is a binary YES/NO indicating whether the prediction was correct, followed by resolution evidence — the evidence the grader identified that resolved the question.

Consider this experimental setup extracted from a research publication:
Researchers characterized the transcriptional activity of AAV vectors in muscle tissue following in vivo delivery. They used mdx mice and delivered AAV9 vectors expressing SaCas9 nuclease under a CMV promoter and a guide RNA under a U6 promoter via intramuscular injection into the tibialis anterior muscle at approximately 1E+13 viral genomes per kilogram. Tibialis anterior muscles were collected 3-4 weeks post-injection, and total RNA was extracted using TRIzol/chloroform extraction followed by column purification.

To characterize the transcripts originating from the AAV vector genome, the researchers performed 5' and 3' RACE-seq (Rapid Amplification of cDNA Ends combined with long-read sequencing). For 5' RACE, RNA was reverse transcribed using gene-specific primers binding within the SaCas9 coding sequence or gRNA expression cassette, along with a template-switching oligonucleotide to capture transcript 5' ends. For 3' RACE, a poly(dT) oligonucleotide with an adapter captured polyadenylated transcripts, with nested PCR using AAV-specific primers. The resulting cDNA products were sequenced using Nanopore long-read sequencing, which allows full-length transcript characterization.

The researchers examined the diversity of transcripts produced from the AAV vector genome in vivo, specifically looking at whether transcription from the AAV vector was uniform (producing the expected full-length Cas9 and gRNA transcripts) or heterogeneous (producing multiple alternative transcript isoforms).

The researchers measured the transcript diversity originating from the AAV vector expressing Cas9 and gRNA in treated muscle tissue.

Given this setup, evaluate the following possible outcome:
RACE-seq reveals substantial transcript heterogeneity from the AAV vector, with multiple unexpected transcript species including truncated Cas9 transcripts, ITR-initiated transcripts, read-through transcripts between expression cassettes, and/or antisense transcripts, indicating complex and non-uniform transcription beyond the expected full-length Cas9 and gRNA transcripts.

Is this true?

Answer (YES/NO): YES